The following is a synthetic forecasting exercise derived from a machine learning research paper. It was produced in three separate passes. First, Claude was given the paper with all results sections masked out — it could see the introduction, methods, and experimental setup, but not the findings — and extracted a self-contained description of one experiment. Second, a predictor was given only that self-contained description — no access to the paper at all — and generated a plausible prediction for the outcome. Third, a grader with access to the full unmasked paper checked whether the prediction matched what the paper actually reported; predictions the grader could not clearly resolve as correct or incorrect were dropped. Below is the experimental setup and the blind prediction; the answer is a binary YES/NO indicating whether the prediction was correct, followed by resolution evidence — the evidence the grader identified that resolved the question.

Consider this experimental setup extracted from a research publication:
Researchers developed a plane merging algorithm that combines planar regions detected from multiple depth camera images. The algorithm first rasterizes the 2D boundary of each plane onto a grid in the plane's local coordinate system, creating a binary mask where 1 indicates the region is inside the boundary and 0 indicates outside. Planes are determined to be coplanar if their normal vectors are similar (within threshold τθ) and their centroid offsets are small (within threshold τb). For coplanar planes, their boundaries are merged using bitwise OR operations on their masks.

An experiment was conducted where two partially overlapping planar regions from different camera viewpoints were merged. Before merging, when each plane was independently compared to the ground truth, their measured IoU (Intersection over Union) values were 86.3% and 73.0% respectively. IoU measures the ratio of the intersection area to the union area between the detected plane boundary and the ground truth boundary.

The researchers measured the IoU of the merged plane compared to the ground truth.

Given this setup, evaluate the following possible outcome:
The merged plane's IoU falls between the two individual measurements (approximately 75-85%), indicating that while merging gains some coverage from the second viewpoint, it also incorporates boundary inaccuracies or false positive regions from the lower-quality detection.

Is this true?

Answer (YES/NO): NO